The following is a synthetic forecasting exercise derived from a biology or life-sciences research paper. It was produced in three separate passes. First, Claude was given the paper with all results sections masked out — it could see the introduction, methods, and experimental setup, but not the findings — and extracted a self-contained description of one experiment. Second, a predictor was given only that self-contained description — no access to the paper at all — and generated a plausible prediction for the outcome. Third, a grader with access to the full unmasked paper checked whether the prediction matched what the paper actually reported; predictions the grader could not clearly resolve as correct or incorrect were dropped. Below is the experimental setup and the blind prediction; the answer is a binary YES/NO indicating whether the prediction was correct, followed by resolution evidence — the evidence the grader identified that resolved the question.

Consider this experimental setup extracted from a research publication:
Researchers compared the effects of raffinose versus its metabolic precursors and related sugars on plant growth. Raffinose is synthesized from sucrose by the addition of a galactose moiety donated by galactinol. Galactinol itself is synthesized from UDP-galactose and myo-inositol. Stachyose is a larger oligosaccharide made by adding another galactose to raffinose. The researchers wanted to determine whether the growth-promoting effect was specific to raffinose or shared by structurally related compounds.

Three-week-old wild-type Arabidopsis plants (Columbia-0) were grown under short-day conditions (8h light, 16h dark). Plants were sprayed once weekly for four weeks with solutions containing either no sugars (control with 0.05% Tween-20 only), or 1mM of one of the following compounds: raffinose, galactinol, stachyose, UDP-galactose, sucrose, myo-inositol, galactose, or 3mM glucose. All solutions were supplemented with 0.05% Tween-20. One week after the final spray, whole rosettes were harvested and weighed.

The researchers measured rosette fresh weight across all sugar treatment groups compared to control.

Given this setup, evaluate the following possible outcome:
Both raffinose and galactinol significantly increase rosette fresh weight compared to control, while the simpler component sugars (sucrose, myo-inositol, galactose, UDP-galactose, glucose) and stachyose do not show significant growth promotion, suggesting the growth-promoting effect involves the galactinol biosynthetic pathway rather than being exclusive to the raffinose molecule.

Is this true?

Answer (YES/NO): YES